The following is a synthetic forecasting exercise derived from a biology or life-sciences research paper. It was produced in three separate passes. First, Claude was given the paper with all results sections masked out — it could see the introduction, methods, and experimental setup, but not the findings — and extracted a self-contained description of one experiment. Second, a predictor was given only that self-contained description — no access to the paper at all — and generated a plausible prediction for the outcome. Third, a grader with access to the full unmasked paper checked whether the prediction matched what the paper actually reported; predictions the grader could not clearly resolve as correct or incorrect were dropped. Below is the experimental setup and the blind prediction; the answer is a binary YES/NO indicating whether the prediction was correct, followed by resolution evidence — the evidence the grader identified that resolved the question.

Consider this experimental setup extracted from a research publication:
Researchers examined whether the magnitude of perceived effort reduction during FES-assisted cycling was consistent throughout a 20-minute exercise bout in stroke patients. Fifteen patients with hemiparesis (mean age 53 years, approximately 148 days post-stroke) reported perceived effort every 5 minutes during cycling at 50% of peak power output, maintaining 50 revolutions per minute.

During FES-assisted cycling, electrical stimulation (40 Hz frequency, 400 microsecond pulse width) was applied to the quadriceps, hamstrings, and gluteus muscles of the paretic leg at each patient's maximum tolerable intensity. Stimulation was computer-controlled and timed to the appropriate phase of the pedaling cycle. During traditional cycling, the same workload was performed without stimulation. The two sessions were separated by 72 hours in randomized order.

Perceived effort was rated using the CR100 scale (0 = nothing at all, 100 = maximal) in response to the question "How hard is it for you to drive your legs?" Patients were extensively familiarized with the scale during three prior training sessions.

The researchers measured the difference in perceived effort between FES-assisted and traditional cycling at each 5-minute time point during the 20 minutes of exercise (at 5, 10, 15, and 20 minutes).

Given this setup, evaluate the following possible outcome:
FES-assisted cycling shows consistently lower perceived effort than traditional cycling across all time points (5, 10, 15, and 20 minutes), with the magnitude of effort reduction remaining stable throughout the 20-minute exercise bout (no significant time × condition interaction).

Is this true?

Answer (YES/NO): YES